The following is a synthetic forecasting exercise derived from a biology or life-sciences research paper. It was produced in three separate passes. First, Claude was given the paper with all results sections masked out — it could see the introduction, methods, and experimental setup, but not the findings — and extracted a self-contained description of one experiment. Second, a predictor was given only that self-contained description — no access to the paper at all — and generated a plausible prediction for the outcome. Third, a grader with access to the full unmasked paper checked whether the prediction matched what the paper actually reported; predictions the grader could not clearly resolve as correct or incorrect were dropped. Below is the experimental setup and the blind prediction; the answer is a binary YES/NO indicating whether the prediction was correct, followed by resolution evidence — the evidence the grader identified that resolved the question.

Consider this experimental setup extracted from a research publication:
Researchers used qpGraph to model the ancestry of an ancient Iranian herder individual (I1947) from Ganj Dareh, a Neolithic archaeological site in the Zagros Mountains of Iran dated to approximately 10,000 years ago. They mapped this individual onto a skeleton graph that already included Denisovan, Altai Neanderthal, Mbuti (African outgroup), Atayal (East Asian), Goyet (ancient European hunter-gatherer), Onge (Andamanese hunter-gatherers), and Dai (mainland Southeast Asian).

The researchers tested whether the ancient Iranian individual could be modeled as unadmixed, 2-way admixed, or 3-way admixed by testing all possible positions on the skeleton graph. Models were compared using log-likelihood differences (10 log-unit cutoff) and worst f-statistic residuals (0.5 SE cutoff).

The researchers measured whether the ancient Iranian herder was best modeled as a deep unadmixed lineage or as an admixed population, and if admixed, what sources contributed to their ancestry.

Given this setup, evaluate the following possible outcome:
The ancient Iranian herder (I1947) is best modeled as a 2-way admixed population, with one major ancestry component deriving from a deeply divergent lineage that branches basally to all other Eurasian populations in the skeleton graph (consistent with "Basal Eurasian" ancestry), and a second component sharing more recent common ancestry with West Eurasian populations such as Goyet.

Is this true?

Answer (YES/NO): YES